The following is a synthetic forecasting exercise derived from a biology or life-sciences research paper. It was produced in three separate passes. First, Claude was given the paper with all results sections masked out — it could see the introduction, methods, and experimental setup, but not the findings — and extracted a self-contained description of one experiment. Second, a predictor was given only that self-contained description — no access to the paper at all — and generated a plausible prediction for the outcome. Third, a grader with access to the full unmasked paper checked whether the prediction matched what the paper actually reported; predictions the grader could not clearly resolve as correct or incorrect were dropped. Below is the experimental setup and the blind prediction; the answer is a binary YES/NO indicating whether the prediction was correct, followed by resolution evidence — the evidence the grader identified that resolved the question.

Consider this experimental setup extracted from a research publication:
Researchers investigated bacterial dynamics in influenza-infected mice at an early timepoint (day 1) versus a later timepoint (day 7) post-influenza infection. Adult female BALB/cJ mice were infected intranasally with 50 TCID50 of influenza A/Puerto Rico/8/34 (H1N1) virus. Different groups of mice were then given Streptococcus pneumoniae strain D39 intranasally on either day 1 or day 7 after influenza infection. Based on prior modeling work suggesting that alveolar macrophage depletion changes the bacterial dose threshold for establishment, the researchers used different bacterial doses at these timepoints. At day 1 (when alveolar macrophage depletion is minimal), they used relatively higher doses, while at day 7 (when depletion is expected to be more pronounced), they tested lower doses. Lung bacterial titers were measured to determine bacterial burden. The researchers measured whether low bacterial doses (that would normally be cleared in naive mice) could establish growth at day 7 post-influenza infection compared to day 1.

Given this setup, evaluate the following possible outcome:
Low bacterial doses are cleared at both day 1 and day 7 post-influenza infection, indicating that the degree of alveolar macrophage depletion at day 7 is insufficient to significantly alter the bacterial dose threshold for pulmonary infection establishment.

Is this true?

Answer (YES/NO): NO